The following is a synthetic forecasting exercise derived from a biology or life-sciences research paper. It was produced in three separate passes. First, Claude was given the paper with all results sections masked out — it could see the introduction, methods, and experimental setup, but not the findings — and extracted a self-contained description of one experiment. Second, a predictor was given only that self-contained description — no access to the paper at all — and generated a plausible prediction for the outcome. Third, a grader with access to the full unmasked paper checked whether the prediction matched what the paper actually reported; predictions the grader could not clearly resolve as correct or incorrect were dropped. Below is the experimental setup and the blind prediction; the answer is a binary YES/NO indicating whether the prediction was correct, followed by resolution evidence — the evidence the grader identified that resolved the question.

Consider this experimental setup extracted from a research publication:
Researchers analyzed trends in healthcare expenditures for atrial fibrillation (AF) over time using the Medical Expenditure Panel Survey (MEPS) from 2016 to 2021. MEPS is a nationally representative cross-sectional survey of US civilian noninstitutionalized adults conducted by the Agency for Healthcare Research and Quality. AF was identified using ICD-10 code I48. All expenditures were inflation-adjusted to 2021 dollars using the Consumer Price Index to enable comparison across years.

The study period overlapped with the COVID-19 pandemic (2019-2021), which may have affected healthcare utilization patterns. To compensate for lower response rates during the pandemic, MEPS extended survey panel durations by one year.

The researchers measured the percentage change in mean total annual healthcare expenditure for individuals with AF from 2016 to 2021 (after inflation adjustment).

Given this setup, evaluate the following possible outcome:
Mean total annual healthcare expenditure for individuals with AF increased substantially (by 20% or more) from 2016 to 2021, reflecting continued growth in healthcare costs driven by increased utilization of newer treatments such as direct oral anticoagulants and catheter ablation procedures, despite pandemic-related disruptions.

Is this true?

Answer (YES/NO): NO